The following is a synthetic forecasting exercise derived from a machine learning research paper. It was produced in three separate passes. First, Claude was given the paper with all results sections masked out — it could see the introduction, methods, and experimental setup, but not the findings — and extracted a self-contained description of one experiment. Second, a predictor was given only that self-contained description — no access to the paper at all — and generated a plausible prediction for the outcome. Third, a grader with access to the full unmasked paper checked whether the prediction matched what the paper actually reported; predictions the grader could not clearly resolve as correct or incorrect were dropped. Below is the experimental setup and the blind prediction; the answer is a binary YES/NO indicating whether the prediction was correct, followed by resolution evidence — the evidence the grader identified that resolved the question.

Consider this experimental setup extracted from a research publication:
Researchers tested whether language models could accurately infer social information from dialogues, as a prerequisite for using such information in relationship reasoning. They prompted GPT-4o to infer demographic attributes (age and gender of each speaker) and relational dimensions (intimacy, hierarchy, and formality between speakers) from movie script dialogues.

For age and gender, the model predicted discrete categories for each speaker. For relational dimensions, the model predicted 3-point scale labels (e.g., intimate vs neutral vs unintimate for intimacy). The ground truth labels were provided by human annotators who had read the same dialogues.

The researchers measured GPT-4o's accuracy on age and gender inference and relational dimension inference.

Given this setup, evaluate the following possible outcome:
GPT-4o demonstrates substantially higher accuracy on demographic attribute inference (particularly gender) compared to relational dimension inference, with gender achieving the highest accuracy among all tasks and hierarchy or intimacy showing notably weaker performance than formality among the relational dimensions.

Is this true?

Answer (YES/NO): NO